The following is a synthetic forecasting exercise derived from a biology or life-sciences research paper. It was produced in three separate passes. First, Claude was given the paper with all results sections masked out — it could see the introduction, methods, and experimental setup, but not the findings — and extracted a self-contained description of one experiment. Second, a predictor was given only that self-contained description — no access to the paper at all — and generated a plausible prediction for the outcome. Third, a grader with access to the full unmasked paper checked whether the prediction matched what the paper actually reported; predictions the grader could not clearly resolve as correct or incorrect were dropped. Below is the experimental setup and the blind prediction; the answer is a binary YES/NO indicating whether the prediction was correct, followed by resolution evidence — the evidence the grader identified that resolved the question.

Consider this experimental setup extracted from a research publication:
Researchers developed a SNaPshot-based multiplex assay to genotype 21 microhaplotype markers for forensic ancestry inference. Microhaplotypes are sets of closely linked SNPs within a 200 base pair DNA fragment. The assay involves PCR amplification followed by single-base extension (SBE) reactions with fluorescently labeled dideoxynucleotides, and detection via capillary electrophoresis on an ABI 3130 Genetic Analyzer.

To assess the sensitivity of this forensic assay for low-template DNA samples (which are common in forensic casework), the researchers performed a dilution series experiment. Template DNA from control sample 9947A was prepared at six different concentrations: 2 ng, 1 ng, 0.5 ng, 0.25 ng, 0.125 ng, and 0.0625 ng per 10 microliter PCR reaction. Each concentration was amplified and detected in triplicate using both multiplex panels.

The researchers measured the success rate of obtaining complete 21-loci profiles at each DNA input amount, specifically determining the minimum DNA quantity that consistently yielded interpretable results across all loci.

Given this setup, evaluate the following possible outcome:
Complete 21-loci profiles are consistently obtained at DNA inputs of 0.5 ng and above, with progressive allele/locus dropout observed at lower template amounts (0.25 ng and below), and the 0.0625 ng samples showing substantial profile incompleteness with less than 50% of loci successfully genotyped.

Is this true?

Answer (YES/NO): NO